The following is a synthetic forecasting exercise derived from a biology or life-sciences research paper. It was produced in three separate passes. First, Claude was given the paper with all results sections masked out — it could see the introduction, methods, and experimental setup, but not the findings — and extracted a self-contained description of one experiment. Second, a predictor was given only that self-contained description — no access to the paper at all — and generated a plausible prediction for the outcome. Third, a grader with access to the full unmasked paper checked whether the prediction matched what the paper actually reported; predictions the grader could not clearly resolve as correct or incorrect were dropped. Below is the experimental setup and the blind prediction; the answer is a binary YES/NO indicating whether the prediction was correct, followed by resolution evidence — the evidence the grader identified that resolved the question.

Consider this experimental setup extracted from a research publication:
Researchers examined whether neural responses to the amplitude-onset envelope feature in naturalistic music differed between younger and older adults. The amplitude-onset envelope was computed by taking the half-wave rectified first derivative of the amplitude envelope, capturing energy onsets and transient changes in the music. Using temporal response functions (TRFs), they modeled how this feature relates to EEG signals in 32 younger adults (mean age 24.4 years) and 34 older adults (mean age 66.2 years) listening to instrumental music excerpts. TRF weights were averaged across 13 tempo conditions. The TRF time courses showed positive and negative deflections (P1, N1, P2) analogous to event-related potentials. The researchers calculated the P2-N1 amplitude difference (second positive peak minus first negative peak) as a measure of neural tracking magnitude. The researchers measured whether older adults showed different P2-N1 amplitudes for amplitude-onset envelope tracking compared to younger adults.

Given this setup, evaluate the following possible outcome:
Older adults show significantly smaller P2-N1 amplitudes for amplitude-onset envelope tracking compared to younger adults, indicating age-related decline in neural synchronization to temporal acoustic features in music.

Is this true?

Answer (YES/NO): NO